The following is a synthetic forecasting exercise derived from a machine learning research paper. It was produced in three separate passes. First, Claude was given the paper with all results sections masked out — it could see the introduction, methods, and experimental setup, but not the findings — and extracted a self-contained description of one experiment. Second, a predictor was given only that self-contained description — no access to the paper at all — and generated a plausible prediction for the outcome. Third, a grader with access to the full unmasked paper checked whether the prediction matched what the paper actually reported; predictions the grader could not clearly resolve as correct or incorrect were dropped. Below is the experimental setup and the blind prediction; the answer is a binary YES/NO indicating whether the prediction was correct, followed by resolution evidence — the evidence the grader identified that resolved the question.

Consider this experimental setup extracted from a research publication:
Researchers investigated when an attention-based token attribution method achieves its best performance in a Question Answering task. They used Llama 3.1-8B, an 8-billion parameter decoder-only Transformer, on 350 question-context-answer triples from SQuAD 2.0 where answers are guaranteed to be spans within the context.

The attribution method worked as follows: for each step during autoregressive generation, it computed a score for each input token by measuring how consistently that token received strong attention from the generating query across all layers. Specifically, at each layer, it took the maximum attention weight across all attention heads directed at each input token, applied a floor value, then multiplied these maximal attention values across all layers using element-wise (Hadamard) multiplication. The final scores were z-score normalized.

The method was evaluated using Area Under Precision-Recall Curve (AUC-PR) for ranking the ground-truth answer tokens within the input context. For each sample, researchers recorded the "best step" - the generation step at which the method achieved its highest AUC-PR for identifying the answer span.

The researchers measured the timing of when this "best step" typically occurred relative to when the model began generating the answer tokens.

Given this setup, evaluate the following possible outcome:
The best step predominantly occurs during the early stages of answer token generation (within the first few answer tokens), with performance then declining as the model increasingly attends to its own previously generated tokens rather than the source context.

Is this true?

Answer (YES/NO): NO